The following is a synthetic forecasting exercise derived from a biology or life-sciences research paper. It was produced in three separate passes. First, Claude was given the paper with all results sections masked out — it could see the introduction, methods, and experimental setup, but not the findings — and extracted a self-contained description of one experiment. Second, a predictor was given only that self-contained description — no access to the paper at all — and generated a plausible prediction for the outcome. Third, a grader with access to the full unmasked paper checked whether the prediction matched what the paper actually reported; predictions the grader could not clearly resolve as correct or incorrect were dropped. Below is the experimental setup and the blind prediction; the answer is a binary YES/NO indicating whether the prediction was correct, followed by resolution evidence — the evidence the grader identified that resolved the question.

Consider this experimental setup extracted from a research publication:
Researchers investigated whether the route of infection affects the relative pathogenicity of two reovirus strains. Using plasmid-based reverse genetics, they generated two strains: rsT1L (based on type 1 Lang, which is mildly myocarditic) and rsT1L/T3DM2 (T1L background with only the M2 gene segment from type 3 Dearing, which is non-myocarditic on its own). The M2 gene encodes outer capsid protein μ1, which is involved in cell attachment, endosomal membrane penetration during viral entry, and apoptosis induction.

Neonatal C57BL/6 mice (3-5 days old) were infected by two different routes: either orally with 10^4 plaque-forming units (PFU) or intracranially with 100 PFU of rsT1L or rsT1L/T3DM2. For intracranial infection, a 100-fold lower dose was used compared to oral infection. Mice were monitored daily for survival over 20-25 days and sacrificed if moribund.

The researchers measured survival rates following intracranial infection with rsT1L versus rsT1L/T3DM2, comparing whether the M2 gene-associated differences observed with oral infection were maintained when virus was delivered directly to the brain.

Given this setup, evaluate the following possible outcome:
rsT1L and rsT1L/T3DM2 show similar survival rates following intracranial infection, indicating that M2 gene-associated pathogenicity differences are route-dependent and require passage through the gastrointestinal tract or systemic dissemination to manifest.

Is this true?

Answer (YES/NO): NO